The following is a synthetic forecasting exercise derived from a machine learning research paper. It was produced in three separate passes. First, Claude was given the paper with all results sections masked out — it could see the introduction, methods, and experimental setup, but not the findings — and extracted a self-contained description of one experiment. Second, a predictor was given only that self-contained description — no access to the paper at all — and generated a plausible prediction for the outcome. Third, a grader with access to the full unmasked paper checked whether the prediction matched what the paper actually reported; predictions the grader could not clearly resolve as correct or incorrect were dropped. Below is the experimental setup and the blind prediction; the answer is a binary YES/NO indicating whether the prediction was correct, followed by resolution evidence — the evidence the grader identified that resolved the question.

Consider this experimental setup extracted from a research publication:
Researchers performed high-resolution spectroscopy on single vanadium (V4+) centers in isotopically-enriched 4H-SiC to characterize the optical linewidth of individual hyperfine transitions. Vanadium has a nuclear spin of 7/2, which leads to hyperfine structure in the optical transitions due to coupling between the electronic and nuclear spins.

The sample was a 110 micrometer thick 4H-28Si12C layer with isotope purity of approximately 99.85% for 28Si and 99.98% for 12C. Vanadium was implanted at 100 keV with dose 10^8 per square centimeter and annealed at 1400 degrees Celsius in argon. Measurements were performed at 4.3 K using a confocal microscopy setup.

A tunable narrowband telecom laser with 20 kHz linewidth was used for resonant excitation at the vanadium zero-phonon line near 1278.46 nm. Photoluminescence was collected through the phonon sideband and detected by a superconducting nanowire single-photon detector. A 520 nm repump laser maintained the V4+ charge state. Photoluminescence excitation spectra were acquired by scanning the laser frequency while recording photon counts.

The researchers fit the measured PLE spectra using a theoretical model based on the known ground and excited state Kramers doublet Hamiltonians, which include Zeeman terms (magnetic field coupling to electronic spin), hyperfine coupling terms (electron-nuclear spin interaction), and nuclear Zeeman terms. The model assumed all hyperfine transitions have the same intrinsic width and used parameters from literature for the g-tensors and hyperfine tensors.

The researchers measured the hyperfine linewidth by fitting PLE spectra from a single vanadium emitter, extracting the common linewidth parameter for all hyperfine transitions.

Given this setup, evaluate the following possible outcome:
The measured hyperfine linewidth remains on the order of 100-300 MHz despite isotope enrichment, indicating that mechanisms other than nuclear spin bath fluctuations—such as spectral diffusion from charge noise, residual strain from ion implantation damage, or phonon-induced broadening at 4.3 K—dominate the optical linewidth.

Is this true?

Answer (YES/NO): NO